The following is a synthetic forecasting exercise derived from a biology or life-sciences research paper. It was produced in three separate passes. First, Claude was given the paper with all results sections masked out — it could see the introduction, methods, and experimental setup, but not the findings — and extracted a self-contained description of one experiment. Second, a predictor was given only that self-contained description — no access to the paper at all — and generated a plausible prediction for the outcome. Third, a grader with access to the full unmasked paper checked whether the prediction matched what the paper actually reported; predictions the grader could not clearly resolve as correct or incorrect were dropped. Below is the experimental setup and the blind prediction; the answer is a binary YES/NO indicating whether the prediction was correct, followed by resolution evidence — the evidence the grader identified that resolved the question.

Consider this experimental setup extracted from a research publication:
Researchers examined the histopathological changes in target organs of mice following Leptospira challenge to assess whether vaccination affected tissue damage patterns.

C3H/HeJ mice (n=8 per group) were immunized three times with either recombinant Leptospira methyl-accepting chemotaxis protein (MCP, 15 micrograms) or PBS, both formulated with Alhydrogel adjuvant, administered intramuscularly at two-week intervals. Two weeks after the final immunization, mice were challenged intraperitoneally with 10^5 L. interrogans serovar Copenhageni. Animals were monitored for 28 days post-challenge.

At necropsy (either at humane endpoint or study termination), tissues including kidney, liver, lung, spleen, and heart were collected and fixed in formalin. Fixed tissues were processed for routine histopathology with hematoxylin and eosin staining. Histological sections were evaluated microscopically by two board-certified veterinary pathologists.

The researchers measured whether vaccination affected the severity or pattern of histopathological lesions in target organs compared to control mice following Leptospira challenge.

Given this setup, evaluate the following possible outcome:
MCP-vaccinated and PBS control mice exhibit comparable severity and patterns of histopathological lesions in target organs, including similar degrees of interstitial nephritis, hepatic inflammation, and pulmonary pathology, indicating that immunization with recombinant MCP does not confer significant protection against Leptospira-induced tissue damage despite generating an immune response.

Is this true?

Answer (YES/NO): NO